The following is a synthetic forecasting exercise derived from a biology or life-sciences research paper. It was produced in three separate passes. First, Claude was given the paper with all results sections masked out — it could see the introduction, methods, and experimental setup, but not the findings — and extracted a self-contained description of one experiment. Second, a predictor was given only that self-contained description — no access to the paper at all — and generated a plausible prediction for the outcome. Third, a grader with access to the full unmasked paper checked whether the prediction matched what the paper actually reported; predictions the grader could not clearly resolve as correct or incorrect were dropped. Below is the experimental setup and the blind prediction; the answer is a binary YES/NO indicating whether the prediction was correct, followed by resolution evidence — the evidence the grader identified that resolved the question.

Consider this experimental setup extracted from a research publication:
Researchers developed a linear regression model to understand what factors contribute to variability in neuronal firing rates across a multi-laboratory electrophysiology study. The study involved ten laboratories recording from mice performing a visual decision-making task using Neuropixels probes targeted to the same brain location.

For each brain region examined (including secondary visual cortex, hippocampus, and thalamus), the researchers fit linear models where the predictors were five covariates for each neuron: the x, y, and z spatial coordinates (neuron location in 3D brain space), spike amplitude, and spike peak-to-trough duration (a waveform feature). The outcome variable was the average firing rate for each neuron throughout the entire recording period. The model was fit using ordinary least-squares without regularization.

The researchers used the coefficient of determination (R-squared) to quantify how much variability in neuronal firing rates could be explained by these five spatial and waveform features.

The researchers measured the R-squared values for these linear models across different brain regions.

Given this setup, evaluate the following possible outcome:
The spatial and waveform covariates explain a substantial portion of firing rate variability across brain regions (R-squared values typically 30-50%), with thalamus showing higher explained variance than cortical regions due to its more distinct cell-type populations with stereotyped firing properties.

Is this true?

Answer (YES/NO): NO